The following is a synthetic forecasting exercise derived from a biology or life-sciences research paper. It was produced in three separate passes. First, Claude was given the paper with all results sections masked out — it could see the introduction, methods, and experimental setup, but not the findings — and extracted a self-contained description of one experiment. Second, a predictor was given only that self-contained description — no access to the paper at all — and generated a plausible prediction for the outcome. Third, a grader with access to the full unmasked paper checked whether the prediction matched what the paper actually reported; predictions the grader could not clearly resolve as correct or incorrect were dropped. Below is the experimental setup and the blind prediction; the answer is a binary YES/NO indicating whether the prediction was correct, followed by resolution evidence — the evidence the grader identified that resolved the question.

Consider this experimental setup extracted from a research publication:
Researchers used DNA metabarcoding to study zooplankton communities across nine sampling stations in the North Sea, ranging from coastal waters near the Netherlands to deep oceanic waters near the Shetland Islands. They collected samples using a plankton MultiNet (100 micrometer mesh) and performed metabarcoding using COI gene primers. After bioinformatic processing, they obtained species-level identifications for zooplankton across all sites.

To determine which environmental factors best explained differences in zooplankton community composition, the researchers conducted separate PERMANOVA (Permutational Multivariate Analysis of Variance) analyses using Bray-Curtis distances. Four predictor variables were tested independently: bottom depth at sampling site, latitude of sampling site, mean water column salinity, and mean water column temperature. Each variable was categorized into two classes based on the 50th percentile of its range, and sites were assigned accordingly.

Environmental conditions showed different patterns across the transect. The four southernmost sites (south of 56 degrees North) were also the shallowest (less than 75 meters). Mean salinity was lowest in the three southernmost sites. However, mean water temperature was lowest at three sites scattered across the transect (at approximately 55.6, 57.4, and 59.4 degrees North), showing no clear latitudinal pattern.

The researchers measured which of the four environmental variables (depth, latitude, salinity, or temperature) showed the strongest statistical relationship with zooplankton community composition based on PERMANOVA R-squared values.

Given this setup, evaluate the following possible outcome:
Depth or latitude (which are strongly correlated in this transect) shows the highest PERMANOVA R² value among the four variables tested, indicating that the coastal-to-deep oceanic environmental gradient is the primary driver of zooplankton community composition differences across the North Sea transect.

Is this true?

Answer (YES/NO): YES